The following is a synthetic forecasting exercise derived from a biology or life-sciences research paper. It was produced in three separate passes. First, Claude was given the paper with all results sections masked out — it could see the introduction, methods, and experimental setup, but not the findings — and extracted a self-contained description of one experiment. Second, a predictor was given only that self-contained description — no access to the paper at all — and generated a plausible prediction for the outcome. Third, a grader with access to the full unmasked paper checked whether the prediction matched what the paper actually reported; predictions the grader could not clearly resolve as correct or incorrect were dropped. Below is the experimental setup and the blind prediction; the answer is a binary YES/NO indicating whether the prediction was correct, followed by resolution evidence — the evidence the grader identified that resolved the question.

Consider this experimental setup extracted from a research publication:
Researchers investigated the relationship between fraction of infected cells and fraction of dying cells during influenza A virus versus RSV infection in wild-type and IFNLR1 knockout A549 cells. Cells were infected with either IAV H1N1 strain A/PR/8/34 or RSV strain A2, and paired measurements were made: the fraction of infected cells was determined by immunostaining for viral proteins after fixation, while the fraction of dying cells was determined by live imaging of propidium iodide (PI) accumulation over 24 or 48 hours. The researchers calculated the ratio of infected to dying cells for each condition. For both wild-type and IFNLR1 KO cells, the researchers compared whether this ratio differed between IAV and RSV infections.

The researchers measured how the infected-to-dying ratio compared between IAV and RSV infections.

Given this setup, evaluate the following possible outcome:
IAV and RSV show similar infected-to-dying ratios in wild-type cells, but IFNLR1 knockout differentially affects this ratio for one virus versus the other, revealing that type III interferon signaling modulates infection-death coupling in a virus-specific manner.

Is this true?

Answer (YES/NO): NO